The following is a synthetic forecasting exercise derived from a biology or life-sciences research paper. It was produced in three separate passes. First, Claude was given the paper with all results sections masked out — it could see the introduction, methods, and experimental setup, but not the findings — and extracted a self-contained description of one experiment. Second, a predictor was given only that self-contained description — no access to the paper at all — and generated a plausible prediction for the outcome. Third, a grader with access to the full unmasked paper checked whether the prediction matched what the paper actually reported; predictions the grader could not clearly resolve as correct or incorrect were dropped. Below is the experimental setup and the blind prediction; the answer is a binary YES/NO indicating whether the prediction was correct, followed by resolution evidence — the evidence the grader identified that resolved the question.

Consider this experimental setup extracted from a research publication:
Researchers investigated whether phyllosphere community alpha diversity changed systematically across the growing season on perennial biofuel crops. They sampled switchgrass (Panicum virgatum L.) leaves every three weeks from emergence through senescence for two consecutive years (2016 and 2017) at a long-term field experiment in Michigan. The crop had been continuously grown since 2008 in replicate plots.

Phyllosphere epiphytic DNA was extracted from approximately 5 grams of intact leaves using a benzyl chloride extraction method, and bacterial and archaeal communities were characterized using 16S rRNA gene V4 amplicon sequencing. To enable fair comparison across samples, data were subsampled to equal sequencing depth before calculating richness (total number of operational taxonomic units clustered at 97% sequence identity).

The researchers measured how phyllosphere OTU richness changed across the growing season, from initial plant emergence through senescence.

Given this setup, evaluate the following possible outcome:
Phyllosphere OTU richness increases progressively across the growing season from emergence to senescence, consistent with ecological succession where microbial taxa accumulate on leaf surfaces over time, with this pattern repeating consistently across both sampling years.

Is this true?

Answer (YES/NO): NO